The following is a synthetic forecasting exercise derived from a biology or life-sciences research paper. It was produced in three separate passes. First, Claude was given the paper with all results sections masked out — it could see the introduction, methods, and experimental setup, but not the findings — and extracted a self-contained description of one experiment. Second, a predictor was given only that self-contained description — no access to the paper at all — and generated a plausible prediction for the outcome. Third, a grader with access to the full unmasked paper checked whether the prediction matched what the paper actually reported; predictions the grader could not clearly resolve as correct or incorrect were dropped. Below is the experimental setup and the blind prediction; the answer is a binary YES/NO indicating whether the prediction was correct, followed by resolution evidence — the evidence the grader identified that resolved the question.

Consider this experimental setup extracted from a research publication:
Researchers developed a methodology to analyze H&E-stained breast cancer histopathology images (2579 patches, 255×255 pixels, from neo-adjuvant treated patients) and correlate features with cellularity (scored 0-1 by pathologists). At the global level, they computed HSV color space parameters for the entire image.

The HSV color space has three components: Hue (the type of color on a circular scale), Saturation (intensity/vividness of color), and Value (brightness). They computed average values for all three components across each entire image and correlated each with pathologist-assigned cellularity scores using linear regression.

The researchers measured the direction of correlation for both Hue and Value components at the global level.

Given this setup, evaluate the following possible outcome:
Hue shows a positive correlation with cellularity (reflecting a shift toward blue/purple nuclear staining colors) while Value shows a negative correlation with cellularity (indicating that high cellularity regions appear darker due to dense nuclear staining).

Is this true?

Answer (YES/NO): NO